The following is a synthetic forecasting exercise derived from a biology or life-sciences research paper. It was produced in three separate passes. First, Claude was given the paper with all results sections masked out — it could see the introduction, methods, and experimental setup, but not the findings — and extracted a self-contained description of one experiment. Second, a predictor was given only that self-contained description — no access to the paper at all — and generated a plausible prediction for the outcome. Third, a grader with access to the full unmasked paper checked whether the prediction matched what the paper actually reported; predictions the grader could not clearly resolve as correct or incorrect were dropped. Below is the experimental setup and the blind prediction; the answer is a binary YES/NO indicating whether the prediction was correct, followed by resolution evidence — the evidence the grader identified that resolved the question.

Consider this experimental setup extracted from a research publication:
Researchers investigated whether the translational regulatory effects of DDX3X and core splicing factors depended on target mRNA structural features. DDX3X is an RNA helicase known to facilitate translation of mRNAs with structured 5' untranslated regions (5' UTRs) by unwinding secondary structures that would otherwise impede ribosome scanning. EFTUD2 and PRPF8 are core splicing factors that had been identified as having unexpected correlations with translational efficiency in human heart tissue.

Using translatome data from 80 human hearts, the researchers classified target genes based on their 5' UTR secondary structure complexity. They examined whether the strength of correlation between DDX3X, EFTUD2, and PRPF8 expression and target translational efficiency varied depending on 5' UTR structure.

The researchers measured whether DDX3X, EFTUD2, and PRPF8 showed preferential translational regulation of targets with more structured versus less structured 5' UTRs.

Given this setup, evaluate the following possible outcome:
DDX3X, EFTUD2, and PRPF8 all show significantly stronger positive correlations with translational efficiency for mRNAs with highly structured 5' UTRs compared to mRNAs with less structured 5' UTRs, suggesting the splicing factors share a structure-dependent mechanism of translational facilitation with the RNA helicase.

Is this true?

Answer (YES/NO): NO